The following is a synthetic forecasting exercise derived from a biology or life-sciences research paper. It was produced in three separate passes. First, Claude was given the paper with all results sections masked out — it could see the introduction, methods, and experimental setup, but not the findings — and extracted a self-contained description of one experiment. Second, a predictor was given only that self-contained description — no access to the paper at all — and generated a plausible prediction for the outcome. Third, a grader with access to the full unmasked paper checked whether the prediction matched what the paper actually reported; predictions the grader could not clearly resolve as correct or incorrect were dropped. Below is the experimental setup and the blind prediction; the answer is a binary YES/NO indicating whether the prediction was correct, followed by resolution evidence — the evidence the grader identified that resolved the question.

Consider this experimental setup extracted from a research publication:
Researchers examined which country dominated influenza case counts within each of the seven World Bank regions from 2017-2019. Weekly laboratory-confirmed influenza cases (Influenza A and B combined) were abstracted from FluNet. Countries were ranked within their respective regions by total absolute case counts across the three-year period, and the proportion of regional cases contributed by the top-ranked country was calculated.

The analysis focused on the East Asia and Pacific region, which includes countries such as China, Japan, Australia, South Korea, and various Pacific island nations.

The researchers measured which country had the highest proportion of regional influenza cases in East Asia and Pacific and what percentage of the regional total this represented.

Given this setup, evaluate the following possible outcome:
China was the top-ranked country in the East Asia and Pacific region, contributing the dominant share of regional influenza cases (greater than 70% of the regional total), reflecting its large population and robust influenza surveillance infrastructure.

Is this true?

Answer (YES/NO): YES